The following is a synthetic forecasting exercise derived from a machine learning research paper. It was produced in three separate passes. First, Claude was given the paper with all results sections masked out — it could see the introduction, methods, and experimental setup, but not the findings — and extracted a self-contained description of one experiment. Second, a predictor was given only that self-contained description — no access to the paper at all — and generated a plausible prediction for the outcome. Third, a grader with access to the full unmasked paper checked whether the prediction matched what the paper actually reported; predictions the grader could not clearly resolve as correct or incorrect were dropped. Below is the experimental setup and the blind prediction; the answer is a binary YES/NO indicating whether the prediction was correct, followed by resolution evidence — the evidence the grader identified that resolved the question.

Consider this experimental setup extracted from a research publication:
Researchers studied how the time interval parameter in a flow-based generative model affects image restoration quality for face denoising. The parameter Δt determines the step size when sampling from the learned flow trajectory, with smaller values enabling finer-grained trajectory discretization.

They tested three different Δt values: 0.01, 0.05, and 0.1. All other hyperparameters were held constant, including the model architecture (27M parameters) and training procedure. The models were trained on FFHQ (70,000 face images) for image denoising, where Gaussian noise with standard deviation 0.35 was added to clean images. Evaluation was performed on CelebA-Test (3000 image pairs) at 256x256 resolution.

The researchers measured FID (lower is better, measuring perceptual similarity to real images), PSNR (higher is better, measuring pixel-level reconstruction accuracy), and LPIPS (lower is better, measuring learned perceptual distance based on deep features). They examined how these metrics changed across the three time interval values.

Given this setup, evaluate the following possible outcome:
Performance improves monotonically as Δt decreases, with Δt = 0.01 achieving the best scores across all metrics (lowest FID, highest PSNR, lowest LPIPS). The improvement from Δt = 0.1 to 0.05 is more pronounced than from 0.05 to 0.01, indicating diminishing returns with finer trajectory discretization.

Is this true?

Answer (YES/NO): NO